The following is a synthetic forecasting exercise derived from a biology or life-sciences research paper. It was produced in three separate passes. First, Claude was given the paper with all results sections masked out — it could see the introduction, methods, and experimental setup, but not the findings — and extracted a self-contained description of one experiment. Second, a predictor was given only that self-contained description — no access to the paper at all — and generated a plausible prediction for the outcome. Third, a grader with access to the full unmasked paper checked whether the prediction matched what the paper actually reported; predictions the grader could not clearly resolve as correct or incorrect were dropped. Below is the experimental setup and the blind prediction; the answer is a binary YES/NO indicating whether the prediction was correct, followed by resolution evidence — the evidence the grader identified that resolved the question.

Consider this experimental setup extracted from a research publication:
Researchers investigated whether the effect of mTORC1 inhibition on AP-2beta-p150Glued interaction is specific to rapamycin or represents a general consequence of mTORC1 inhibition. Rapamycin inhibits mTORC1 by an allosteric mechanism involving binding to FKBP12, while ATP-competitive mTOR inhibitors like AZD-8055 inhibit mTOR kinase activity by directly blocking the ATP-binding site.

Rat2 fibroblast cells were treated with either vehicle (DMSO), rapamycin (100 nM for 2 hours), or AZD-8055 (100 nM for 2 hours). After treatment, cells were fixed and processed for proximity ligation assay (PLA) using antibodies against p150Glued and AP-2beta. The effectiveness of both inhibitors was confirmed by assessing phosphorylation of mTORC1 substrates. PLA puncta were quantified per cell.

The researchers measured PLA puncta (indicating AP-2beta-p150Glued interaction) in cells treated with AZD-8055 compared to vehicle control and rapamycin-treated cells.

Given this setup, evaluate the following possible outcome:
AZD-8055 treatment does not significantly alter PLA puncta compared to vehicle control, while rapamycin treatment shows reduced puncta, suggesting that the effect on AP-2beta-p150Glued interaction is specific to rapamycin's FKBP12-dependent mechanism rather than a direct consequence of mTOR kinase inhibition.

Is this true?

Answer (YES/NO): NO